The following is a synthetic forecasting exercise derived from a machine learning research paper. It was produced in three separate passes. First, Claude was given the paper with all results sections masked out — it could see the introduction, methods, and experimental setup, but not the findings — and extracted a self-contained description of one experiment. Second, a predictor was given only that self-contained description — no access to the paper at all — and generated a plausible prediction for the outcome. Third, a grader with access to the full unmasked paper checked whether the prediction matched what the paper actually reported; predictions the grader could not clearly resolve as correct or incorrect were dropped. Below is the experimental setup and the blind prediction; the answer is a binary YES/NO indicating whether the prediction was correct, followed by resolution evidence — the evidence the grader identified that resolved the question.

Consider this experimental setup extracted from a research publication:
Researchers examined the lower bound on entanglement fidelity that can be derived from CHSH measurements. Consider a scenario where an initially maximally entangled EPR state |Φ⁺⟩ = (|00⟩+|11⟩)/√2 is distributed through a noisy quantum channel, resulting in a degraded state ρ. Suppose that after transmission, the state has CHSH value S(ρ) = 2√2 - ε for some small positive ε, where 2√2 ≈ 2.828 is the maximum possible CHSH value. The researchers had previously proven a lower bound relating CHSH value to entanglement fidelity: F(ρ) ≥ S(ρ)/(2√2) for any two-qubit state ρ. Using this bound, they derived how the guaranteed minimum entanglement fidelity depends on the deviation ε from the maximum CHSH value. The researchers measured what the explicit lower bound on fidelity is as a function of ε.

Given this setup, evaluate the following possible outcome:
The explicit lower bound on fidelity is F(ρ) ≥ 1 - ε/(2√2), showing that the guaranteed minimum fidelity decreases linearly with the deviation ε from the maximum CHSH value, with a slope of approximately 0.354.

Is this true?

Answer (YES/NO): YES